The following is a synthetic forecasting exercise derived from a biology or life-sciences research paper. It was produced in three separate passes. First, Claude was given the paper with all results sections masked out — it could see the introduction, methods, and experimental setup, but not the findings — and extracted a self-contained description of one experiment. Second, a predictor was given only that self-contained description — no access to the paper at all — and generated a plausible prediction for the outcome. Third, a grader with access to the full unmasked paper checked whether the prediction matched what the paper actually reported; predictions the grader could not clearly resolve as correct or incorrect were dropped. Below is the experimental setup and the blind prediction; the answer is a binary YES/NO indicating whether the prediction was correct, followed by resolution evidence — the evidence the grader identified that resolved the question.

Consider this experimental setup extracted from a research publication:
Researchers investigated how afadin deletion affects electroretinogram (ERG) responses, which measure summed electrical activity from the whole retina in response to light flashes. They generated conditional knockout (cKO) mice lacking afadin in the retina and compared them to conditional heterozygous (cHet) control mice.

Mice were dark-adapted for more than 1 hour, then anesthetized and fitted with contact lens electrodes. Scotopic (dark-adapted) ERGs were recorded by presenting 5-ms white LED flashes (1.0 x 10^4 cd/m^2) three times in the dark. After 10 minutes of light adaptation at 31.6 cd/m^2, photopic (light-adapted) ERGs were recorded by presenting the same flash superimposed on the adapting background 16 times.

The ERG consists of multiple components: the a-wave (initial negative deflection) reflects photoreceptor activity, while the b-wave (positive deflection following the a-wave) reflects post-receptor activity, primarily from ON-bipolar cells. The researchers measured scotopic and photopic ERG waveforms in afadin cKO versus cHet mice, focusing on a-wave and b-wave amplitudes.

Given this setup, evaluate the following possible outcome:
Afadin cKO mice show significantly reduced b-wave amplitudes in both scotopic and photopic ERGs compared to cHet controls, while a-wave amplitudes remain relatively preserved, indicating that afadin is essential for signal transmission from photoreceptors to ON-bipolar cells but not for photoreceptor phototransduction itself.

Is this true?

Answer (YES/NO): NO